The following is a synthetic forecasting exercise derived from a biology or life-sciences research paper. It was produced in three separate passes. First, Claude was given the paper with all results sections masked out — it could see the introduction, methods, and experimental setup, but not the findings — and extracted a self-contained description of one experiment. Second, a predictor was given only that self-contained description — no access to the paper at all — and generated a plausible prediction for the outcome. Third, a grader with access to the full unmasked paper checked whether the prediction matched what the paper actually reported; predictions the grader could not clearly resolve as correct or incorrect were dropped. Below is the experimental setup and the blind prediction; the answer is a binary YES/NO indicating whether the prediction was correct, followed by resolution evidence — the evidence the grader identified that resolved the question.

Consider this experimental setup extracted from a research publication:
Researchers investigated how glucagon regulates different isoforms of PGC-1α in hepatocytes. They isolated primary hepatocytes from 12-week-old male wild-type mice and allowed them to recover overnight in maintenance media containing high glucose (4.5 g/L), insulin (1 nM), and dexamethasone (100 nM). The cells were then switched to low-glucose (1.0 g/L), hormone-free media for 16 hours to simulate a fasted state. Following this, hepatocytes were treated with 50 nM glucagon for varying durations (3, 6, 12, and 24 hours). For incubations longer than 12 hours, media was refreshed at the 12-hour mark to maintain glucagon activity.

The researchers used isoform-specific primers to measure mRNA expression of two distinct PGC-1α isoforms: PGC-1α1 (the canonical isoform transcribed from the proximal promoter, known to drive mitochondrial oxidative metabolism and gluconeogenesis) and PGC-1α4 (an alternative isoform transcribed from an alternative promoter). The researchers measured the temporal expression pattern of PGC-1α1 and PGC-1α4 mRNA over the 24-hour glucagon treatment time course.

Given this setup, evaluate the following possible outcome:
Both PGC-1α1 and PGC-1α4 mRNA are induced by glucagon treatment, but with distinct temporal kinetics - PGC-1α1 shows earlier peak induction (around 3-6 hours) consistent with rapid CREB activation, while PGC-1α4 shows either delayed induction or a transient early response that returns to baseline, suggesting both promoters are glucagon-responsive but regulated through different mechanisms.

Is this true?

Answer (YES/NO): NO